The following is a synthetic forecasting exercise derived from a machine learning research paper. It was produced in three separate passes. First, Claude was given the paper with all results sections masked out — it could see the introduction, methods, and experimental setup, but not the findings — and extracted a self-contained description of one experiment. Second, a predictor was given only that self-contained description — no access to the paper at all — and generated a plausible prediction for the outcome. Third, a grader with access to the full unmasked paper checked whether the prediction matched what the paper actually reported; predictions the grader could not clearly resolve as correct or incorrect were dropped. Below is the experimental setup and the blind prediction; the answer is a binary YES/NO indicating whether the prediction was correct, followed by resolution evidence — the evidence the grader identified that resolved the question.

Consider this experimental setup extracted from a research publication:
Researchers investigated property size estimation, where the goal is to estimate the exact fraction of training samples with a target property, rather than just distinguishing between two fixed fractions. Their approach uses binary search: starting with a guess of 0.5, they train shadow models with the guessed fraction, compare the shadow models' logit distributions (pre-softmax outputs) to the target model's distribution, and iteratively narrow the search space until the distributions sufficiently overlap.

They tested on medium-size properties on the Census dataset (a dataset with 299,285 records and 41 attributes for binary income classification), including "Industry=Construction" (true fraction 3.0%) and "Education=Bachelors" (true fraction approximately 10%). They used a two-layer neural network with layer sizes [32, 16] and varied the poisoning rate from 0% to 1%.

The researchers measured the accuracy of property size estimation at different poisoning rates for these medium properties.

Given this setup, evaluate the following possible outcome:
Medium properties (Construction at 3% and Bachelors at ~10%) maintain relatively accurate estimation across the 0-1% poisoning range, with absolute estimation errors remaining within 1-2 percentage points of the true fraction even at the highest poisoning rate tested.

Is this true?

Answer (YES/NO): NO